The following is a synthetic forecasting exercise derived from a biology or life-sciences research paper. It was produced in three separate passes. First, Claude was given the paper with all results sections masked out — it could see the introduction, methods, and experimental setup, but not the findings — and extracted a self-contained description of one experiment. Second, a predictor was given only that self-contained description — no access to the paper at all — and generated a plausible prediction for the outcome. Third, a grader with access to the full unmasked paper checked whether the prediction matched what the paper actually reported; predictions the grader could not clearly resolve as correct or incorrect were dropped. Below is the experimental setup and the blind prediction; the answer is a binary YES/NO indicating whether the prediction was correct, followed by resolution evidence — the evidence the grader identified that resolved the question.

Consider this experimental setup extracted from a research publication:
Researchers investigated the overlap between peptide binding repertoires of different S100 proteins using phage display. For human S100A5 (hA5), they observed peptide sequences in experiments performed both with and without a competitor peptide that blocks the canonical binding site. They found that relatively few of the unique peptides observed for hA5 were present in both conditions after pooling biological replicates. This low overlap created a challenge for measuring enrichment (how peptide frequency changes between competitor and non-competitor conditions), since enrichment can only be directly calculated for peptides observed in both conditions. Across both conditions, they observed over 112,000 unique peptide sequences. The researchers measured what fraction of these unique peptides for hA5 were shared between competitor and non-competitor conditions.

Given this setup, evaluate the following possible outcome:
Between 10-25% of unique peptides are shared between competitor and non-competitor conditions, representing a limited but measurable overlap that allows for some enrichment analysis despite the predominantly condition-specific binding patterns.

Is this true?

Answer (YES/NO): NO